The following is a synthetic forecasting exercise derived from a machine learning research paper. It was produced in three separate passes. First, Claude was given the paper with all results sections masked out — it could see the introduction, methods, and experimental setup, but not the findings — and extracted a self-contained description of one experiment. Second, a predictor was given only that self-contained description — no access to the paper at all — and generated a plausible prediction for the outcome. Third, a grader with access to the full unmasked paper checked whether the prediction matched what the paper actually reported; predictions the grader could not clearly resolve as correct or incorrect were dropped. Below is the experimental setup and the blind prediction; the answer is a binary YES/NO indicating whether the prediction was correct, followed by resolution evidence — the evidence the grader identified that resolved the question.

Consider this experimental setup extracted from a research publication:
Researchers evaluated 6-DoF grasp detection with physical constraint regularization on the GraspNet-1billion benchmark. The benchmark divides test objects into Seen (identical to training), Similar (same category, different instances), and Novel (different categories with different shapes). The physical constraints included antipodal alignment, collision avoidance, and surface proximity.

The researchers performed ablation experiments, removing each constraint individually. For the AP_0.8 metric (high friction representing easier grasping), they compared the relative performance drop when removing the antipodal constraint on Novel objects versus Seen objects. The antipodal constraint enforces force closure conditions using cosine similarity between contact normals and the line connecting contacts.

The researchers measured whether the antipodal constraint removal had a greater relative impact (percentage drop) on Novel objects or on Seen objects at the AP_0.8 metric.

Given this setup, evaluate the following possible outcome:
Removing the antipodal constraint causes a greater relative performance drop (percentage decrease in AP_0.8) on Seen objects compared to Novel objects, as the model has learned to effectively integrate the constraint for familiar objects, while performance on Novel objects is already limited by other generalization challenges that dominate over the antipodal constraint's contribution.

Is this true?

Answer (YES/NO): NO